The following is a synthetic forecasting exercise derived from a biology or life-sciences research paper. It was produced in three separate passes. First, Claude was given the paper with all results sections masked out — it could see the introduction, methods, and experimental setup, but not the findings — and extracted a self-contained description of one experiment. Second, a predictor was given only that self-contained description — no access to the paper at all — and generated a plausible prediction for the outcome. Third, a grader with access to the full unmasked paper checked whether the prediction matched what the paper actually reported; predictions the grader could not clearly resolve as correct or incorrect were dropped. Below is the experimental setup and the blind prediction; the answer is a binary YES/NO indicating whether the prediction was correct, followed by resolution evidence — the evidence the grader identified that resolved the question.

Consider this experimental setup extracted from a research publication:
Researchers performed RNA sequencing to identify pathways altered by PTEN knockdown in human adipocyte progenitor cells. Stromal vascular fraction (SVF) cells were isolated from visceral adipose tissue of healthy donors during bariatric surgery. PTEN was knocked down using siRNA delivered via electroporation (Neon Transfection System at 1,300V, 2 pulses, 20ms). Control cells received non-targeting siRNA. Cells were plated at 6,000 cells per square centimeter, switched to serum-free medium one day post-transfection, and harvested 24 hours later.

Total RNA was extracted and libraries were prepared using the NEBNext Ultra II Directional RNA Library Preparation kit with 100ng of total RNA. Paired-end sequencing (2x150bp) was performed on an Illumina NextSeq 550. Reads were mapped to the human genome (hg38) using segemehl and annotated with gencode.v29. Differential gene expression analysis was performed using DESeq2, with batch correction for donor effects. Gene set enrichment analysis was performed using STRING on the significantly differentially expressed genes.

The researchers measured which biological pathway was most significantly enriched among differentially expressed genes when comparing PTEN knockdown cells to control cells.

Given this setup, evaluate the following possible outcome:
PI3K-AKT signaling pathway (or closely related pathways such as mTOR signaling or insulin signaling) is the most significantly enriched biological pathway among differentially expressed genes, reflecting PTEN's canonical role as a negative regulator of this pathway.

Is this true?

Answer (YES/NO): NO